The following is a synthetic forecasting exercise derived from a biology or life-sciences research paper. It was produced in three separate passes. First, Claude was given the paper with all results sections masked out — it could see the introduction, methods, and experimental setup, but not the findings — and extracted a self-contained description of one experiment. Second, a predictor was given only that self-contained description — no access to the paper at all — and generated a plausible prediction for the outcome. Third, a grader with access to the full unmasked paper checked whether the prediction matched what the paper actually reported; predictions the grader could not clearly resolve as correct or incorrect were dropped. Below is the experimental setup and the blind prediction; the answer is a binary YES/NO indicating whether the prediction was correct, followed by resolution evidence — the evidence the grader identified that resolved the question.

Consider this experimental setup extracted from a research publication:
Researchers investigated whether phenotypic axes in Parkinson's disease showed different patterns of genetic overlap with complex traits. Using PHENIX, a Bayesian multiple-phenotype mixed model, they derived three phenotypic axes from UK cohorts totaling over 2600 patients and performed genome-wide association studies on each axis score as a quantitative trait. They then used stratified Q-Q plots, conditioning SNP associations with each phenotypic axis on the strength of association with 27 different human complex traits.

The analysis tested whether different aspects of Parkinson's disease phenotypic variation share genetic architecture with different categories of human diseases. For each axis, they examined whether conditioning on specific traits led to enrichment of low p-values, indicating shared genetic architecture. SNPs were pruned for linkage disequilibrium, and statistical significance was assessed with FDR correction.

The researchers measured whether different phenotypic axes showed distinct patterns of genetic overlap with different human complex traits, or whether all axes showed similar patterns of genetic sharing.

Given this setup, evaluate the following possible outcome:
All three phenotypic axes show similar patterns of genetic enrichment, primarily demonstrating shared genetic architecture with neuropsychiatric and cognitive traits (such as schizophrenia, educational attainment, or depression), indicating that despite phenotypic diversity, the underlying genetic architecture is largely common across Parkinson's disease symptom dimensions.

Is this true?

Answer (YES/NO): NO